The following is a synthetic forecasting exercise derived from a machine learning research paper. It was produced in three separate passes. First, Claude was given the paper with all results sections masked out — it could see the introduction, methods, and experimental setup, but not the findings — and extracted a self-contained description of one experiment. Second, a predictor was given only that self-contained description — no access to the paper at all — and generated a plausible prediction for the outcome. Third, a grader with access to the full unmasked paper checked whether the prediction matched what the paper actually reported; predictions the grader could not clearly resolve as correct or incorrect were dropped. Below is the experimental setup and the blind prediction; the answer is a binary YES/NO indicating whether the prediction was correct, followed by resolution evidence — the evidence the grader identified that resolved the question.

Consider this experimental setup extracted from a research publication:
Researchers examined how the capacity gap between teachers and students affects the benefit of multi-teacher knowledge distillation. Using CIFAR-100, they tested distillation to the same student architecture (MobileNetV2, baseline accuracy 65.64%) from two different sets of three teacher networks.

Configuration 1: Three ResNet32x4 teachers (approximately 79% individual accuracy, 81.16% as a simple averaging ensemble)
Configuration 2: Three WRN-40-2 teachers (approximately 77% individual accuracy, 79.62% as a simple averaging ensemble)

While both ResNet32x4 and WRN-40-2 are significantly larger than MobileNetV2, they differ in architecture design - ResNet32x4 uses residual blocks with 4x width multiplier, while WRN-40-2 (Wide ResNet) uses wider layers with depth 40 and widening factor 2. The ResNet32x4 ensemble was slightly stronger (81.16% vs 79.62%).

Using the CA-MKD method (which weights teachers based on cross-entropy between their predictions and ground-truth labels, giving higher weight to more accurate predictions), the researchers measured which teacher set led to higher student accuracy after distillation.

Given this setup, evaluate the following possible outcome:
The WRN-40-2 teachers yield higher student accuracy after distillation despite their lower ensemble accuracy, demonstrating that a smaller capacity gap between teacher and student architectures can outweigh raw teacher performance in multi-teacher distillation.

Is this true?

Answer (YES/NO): YES